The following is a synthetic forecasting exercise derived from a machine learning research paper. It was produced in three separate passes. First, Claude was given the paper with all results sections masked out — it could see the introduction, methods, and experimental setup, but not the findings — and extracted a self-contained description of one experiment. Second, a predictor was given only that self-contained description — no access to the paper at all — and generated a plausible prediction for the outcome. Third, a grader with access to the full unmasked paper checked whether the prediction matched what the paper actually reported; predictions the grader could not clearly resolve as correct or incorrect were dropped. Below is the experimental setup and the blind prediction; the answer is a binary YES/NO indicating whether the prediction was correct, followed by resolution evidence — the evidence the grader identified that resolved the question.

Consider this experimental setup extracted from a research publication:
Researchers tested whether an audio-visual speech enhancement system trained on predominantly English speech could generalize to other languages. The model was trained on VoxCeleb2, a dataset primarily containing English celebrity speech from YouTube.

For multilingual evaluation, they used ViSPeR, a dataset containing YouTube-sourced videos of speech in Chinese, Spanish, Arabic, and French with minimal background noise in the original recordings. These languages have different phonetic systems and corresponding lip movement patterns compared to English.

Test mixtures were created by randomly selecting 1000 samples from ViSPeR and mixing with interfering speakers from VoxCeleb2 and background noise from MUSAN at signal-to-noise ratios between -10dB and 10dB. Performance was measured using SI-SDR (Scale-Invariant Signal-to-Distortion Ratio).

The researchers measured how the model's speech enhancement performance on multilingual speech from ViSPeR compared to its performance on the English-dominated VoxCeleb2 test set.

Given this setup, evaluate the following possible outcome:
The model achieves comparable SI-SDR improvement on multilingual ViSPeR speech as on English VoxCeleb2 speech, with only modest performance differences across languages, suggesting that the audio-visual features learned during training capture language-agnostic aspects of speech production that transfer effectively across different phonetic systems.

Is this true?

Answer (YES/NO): YES